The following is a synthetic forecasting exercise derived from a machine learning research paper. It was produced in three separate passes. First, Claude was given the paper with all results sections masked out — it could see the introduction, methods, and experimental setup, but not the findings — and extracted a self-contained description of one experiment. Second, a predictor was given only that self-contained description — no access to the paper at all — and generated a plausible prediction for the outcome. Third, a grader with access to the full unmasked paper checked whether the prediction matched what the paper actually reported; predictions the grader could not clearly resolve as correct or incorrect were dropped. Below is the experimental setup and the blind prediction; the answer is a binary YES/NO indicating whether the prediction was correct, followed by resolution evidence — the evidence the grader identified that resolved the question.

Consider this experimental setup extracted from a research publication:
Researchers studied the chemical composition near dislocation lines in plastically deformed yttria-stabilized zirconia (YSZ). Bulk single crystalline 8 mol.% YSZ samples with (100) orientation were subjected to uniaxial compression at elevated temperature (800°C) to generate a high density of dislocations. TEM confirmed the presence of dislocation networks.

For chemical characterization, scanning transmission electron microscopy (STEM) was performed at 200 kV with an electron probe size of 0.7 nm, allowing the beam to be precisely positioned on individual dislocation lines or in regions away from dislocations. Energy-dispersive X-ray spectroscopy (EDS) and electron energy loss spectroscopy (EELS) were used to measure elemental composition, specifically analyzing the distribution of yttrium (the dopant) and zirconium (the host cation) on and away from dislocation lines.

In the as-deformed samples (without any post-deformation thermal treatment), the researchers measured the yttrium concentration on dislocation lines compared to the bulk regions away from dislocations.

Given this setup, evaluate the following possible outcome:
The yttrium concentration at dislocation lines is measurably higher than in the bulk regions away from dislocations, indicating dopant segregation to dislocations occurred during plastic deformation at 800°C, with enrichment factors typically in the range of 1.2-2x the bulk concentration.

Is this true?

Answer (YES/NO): NO